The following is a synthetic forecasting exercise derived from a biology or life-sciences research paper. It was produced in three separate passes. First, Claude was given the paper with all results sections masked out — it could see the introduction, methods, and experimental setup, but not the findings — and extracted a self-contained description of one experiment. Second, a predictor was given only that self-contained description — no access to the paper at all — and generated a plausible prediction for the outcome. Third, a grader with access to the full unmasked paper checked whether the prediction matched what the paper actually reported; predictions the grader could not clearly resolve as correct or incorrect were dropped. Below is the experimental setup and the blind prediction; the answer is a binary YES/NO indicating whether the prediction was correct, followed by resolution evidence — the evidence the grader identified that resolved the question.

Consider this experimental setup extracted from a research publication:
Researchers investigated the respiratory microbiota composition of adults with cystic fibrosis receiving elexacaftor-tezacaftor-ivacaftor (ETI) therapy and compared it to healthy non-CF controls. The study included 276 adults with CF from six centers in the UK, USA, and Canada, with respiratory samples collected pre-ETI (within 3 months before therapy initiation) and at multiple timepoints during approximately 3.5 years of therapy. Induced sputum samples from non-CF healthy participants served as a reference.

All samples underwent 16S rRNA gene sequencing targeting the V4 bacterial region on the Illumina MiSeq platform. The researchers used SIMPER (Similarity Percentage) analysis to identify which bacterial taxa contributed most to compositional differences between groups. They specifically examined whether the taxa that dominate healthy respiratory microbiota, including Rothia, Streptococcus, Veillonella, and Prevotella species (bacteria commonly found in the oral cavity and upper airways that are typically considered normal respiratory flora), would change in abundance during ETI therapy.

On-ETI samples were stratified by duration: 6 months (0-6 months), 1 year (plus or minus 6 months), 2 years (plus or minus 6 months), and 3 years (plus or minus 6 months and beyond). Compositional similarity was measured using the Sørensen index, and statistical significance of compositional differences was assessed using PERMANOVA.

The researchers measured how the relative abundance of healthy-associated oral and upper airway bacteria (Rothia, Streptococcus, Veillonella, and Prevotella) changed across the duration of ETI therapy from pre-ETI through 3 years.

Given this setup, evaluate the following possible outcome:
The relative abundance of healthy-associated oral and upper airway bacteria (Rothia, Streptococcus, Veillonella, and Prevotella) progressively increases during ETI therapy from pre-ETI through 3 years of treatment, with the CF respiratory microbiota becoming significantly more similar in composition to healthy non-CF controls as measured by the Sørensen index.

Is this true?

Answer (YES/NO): YES